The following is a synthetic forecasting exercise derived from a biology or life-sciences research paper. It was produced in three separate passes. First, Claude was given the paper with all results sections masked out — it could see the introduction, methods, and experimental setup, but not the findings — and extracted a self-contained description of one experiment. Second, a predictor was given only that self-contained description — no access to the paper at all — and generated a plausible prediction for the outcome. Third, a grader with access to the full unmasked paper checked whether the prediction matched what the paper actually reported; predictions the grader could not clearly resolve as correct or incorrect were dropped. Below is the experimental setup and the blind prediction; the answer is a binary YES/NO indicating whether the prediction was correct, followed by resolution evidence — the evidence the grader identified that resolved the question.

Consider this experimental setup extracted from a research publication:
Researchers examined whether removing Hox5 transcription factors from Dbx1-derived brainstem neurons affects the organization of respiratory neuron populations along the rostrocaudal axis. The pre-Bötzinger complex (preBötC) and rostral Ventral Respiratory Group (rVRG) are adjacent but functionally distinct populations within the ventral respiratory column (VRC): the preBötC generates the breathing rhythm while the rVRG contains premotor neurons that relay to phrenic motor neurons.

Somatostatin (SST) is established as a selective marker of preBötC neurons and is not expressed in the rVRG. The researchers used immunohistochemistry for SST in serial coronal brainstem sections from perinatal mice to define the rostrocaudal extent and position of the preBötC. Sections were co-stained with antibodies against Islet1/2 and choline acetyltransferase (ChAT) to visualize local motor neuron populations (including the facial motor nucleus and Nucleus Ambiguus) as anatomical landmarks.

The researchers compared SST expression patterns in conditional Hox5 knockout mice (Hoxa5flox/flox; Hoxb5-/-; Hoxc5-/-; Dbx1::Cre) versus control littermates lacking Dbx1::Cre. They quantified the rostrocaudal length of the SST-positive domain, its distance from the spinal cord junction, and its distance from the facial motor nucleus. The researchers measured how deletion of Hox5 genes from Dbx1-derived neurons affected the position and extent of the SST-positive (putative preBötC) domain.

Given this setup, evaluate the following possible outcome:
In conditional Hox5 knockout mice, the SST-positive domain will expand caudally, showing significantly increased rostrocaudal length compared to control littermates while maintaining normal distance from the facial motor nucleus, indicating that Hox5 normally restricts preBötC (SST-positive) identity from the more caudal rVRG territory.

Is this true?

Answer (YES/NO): YES